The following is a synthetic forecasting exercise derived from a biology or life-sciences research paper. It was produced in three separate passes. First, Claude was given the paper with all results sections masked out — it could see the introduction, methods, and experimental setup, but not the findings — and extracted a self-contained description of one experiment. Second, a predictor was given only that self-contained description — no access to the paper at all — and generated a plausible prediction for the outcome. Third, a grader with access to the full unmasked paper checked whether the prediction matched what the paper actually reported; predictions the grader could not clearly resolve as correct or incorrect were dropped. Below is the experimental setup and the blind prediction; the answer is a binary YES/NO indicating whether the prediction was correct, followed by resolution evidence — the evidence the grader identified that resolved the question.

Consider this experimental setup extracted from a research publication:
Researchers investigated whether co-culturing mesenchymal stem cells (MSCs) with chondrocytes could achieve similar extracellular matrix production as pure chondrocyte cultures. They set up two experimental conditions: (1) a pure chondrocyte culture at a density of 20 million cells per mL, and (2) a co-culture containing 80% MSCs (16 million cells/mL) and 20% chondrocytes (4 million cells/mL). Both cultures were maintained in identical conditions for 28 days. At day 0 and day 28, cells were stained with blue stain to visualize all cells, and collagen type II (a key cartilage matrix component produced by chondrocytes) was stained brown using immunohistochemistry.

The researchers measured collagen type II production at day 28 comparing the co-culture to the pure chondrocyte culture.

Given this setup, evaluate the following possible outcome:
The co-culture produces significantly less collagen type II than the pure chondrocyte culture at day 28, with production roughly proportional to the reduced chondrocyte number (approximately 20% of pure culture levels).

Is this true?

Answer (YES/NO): NO